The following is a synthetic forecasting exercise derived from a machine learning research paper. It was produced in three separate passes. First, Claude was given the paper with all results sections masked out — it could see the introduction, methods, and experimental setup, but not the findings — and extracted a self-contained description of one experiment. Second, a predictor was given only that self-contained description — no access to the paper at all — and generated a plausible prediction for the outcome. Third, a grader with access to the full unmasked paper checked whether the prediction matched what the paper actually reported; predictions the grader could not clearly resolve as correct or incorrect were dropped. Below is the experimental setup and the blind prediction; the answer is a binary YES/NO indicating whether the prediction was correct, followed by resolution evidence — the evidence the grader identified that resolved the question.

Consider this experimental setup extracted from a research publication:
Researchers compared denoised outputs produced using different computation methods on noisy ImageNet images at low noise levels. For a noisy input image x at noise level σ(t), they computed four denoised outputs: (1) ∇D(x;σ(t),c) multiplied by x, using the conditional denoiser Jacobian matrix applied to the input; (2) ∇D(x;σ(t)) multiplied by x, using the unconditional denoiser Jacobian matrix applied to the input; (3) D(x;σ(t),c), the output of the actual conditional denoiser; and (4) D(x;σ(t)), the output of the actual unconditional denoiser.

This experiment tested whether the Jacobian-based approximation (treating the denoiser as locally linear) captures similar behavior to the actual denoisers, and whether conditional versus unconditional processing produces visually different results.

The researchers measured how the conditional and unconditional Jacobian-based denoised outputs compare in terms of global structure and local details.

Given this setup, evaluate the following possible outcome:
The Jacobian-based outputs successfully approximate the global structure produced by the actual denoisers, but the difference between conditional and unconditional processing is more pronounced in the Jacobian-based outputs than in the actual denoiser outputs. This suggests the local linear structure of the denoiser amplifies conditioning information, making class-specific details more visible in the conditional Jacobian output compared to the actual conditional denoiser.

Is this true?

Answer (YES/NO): NO